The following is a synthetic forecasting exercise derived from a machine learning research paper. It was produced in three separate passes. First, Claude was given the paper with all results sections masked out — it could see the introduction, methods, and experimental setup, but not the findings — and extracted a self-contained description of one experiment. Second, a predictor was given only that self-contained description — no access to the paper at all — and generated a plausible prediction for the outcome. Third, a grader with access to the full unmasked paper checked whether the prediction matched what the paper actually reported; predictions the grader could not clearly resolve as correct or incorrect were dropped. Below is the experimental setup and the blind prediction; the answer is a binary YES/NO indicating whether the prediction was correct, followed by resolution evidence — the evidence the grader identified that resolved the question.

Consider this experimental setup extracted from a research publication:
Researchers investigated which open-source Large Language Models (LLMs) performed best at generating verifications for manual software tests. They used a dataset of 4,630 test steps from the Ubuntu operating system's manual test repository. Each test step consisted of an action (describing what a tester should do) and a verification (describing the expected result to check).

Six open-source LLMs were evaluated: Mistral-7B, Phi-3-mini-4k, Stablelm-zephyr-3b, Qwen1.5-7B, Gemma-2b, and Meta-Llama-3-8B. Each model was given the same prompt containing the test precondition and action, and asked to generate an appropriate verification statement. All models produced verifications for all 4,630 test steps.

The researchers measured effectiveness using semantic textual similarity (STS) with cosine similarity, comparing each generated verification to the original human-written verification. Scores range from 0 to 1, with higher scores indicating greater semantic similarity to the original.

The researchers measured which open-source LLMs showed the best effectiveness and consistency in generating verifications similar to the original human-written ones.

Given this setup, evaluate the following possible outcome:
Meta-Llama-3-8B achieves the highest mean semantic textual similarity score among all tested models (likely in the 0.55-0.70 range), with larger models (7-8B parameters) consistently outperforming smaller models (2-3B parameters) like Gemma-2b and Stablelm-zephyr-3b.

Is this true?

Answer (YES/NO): NO